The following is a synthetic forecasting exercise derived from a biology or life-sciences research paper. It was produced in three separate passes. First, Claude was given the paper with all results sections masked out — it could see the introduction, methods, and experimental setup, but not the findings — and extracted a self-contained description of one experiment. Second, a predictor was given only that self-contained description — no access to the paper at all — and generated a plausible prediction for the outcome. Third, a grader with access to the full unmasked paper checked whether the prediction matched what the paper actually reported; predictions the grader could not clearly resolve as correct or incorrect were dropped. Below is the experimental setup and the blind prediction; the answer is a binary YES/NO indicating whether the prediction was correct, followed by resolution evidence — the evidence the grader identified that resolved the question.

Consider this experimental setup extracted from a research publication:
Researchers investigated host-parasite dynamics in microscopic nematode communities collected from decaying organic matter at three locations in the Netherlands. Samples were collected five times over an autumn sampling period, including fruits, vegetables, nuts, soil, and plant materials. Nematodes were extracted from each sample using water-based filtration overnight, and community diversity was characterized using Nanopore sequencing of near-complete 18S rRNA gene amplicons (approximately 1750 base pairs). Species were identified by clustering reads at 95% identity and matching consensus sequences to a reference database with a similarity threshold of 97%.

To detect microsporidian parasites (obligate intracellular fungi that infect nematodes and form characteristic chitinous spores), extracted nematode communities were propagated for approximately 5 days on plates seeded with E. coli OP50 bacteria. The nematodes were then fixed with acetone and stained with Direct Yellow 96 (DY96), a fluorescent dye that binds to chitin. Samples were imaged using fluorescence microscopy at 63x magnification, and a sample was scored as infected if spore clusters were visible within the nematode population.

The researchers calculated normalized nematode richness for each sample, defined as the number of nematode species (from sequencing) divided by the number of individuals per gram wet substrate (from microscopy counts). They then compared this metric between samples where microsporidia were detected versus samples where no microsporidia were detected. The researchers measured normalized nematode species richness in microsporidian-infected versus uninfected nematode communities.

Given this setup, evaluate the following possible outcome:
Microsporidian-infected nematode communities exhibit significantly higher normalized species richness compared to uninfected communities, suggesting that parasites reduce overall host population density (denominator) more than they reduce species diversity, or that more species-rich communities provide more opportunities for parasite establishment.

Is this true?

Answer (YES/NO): NO